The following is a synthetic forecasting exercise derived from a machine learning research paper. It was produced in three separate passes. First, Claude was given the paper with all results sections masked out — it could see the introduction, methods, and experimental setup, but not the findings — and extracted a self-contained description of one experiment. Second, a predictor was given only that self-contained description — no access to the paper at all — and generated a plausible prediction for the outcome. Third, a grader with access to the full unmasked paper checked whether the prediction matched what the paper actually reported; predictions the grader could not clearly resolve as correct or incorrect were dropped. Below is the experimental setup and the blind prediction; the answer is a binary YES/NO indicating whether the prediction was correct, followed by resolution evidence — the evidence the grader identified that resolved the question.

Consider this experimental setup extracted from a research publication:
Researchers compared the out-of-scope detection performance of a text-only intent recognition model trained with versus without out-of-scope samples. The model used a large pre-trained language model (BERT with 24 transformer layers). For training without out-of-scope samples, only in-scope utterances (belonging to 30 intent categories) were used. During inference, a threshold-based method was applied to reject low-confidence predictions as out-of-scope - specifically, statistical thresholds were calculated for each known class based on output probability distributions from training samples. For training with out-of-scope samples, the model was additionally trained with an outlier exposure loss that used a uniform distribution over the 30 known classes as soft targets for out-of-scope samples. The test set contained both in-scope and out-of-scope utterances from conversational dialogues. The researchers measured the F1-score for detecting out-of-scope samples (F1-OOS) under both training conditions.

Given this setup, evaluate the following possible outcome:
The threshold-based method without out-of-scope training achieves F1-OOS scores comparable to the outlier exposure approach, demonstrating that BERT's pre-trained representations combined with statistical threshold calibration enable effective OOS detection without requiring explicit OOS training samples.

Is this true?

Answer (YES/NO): NO